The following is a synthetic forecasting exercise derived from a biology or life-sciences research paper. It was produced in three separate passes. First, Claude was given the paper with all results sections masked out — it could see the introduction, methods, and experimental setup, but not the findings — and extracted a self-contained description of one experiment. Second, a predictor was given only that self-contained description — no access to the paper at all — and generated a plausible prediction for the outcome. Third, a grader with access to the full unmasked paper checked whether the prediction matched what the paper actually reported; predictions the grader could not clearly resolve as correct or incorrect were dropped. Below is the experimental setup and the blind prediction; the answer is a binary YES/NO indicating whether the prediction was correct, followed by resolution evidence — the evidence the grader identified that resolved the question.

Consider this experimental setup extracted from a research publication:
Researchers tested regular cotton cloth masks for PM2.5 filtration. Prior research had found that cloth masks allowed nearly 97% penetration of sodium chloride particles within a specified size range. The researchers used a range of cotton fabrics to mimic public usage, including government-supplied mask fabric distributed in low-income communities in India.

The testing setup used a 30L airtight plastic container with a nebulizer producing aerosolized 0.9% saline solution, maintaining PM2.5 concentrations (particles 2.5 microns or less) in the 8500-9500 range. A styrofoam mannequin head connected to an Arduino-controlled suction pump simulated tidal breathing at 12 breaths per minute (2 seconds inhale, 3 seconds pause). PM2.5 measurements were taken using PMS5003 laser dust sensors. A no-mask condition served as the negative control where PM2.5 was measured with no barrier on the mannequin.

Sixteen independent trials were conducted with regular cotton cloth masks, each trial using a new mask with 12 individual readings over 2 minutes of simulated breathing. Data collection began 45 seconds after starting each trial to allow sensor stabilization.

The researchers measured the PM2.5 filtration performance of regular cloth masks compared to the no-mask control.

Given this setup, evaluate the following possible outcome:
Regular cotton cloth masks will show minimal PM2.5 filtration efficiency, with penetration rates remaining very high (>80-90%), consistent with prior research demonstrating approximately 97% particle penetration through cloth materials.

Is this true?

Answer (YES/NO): YES